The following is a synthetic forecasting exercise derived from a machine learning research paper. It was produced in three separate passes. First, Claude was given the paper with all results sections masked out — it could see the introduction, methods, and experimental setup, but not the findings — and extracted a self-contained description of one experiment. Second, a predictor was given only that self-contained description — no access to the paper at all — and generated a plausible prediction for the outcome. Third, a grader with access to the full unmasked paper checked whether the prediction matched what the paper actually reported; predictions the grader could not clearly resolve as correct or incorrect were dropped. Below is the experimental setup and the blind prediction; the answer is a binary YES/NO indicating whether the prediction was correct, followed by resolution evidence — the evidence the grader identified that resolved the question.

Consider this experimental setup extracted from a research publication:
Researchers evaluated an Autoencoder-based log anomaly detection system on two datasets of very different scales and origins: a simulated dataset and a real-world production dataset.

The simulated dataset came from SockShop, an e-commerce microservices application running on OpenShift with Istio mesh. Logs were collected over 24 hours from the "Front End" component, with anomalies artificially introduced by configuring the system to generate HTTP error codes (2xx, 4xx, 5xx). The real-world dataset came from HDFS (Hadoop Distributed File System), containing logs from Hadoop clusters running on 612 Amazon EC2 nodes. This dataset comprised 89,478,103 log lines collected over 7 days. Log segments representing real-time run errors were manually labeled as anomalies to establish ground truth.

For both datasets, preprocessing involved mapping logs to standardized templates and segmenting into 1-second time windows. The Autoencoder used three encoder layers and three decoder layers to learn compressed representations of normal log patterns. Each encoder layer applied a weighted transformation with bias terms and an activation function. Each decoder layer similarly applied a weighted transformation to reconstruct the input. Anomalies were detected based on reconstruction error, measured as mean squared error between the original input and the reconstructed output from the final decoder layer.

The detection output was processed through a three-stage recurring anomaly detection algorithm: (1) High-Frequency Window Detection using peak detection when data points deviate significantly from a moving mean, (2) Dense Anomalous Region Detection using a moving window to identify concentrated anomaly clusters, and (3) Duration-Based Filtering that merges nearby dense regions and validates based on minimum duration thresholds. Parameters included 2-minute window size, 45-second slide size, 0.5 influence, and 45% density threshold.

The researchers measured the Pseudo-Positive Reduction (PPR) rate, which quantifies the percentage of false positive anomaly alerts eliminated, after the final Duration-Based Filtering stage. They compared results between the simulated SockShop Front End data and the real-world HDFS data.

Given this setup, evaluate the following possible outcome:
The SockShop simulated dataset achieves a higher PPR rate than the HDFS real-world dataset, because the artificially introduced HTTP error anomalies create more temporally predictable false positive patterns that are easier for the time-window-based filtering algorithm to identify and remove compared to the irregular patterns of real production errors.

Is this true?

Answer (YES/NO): YES